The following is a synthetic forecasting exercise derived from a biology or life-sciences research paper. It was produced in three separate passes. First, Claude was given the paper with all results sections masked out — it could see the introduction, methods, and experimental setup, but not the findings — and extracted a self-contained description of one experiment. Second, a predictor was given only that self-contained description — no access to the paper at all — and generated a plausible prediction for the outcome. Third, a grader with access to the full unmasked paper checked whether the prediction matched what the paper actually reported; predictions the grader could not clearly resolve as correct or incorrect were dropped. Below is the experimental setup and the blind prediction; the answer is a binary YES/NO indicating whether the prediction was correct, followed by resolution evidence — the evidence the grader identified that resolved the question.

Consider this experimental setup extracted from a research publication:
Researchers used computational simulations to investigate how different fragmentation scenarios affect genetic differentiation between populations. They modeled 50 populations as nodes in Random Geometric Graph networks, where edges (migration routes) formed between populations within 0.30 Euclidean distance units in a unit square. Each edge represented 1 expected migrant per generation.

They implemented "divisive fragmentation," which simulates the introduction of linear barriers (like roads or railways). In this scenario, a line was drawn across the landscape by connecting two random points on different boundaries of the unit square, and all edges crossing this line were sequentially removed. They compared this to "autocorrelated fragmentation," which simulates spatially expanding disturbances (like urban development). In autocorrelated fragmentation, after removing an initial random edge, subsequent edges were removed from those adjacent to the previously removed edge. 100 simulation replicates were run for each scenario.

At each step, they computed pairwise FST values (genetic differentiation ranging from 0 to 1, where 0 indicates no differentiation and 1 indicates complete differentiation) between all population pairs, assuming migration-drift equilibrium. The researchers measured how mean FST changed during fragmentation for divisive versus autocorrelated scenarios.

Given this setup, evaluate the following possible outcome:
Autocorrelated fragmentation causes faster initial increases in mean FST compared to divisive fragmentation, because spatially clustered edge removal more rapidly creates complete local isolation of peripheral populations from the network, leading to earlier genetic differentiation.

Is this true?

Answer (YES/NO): NO